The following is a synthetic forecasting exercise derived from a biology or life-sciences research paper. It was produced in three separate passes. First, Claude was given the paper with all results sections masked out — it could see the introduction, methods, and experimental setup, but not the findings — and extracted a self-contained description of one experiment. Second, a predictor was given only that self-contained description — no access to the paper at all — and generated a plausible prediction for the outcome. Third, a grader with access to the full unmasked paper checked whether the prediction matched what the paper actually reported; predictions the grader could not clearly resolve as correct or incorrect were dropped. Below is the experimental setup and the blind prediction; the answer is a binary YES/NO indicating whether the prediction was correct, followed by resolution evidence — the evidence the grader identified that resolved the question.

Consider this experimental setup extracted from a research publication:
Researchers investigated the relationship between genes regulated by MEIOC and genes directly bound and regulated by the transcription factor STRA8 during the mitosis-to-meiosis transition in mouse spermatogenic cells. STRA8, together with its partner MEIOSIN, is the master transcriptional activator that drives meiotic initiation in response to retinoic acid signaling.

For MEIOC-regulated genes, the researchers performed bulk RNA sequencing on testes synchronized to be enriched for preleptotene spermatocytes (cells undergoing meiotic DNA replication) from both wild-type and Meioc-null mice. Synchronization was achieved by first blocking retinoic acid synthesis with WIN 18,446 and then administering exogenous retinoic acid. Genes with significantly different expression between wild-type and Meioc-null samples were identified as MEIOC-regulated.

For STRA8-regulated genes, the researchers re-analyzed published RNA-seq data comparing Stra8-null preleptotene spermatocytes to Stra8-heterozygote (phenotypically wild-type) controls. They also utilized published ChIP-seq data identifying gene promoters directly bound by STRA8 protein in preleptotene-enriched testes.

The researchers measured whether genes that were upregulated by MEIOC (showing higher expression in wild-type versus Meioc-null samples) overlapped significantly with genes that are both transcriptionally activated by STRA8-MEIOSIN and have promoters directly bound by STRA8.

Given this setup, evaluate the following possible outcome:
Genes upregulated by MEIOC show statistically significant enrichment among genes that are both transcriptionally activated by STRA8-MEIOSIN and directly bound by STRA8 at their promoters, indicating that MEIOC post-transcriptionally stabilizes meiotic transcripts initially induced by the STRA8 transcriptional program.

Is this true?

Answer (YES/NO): NO